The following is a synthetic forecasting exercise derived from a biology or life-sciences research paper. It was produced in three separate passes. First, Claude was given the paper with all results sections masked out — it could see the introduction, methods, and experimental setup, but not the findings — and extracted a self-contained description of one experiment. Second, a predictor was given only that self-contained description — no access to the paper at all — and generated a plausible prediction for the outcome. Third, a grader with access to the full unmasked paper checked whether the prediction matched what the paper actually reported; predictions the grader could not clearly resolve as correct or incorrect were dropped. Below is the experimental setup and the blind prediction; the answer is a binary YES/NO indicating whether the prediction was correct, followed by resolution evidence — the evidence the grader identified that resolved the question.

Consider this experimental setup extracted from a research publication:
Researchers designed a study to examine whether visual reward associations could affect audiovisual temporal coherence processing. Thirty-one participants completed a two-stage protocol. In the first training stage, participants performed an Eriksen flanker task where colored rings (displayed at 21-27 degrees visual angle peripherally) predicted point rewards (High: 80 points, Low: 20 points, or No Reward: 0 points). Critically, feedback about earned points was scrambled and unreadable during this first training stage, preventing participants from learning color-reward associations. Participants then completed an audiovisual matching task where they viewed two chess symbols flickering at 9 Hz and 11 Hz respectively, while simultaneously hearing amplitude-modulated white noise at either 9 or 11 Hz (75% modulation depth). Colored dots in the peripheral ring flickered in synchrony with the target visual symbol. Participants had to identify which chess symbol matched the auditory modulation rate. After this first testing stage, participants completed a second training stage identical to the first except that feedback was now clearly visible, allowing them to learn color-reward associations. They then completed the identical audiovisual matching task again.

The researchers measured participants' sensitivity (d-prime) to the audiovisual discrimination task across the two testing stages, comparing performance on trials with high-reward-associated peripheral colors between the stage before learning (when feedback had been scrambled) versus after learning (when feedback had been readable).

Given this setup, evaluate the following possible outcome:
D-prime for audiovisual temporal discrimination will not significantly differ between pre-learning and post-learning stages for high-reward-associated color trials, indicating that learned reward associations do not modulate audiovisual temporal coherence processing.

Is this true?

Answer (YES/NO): NO